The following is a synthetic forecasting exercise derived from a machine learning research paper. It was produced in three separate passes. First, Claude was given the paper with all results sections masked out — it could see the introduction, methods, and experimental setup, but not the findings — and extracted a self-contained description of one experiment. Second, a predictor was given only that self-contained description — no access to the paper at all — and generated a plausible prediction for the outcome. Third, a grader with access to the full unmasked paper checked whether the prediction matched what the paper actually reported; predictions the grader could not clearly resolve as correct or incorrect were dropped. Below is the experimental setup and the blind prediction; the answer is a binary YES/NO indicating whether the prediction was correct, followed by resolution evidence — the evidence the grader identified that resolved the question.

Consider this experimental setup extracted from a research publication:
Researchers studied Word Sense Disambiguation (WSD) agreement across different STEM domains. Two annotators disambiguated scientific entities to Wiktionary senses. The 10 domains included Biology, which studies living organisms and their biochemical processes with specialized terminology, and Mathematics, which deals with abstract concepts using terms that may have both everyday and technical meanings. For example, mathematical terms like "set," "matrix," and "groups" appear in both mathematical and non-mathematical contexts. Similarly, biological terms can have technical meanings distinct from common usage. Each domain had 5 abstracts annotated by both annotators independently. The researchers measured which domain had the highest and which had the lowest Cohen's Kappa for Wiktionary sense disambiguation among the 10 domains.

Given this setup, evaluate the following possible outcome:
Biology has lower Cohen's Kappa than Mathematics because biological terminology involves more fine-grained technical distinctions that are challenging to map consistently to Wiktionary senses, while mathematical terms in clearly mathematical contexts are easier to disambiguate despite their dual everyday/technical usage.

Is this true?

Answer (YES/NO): NO